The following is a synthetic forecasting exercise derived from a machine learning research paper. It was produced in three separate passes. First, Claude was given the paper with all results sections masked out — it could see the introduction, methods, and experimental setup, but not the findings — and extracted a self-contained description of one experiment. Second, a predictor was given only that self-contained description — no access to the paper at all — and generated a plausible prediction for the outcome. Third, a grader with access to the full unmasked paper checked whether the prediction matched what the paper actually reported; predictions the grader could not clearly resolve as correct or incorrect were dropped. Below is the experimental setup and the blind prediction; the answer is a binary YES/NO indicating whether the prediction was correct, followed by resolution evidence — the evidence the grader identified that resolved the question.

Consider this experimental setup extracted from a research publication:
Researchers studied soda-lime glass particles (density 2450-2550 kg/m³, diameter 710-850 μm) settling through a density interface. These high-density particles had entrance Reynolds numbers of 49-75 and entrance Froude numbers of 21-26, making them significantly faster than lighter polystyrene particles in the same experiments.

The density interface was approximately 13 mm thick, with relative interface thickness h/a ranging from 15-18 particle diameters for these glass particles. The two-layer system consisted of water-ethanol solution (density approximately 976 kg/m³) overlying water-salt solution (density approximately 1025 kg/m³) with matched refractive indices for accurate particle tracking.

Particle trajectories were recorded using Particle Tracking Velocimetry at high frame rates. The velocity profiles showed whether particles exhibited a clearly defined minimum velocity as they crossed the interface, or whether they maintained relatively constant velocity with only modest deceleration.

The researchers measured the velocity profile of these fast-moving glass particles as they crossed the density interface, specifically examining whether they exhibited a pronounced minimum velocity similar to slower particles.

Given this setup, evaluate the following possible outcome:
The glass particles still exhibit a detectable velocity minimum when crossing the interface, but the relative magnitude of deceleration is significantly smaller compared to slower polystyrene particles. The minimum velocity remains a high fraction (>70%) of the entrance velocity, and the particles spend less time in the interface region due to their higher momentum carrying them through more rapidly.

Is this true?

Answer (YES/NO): NO